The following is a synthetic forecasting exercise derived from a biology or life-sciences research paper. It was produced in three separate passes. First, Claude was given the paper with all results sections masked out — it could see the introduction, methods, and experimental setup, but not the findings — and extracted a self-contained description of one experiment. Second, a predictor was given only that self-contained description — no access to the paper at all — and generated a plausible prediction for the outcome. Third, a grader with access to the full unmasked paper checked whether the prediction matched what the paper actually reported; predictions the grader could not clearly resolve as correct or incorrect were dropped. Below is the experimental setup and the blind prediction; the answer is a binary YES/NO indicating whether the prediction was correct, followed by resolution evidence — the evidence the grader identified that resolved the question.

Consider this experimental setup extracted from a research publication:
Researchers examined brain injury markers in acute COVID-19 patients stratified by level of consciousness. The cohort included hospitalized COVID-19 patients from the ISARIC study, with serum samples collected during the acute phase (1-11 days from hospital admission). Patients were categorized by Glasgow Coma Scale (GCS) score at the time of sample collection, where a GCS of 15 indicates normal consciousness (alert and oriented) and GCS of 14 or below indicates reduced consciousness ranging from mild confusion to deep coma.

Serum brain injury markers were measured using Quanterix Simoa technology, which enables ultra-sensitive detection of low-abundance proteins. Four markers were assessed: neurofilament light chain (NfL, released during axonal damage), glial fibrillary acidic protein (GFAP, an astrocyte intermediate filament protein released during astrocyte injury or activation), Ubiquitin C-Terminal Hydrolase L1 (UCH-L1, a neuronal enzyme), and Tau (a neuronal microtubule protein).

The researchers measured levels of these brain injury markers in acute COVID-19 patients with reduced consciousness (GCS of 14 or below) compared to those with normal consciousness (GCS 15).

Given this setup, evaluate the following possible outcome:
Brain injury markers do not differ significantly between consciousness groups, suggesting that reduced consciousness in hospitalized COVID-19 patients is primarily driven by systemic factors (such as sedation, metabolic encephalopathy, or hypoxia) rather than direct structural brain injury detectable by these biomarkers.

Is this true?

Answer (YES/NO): NO